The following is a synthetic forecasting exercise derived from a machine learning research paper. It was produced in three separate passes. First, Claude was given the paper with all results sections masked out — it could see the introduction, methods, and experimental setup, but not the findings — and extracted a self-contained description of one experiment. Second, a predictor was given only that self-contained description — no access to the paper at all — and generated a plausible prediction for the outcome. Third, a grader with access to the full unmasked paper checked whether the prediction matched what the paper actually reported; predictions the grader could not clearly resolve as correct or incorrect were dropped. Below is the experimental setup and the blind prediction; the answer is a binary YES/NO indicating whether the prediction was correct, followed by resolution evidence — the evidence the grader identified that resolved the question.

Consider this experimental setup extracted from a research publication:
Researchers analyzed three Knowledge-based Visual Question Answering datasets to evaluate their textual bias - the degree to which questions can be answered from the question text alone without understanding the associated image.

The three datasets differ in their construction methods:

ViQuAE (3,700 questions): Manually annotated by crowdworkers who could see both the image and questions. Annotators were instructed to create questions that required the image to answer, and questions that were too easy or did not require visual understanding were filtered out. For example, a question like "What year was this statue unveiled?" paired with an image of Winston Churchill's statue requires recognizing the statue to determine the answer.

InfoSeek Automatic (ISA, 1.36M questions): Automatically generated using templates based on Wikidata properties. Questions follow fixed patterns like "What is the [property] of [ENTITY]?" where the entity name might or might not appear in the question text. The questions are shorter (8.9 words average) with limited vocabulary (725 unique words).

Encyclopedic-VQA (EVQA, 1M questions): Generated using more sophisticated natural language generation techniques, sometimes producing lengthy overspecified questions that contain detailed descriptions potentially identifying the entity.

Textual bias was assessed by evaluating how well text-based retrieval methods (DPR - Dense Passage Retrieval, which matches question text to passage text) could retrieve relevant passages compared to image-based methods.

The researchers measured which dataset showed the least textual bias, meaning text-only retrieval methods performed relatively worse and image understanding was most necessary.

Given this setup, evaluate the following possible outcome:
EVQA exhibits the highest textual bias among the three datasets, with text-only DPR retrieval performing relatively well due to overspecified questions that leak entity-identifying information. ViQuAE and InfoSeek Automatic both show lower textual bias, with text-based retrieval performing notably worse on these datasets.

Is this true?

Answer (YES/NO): NO